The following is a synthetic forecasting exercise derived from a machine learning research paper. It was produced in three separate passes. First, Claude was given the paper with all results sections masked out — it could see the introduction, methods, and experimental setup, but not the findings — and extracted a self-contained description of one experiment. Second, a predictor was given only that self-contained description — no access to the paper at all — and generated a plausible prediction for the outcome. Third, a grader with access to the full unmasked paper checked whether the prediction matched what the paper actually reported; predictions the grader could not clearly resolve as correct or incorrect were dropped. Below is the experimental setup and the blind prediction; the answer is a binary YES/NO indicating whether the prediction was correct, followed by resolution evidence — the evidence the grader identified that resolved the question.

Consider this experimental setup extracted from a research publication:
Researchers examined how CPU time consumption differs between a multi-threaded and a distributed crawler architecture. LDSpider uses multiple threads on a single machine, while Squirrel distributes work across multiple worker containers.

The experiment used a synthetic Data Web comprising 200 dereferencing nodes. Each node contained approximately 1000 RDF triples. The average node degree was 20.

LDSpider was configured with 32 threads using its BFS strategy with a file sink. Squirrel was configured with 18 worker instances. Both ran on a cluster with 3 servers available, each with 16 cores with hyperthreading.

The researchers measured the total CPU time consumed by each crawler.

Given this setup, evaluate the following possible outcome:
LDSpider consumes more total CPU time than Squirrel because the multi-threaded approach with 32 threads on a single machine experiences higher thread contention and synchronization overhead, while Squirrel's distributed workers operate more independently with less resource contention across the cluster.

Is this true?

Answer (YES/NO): YES